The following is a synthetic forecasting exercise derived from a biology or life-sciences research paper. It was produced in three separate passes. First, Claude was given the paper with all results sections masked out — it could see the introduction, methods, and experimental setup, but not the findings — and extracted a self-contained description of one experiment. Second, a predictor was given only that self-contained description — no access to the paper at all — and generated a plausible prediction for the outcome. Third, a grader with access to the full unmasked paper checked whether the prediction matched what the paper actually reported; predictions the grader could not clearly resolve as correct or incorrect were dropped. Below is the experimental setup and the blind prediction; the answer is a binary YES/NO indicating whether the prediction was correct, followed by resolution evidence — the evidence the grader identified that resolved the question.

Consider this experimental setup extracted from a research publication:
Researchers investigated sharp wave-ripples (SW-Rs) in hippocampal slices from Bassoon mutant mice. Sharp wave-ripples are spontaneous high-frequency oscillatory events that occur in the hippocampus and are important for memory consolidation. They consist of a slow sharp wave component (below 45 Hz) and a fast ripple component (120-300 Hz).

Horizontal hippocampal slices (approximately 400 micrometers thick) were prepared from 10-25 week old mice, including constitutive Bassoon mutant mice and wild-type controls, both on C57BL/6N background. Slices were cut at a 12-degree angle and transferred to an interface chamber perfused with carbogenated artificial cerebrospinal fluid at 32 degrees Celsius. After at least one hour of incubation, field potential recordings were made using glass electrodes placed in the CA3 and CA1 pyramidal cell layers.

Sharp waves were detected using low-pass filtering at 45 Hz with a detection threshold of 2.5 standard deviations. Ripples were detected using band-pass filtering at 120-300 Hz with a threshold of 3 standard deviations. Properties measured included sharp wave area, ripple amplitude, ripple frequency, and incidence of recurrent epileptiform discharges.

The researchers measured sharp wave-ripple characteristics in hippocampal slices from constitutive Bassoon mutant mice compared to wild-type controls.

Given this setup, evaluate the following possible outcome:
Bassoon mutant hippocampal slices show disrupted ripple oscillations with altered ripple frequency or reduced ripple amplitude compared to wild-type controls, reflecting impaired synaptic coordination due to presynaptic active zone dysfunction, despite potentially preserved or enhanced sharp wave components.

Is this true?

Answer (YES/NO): NO